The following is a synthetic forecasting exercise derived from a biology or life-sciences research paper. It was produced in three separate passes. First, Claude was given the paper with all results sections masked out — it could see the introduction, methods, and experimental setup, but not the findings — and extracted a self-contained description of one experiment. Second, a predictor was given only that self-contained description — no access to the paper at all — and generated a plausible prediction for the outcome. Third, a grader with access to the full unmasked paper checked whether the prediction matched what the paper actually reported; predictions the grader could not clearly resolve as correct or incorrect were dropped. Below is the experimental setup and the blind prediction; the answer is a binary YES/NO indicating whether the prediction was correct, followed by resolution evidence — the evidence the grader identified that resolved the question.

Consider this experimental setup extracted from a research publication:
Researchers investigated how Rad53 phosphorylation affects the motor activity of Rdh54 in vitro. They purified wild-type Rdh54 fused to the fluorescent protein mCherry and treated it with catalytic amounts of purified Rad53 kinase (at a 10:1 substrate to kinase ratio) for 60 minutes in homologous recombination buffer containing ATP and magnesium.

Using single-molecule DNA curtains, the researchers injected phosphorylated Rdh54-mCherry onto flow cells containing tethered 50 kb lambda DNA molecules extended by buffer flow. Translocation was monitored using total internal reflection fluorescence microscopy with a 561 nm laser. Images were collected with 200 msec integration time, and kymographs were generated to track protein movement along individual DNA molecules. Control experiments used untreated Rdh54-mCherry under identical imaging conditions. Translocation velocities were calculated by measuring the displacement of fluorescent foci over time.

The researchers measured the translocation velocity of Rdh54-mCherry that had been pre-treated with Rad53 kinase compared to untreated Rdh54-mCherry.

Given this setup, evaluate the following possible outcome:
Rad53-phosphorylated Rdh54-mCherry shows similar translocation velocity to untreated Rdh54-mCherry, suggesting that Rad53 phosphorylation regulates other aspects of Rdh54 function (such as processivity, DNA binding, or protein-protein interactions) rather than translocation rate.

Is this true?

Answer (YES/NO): NO